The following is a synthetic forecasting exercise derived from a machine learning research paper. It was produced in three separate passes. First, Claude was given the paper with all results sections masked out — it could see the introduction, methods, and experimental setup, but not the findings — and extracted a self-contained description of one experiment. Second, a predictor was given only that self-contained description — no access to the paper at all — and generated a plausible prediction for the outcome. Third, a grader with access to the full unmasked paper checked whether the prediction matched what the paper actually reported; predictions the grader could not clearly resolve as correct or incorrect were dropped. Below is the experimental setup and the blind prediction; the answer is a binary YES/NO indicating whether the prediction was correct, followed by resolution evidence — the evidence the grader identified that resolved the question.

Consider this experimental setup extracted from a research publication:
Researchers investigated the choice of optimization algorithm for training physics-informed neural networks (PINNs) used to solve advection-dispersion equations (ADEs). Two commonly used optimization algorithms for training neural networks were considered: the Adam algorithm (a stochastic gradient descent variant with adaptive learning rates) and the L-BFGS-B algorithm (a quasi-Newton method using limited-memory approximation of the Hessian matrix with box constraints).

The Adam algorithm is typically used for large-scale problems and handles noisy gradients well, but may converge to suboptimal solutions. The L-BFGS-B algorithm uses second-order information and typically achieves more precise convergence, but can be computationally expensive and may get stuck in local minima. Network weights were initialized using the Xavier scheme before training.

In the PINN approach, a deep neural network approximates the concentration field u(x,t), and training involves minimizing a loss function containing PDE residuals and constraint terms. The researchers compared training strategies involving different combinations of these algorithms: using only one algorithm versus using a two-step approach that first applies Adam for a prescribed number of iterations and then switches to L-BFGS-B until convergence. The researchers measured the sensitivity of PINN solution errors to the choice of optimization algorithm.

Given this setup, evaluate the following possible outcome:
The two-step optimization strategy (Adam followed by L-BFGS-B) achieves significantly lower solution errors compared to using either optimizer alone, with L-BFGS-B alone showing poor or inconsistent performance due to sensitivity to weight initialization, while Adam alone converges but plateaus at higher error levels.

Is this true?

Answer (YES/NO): NO